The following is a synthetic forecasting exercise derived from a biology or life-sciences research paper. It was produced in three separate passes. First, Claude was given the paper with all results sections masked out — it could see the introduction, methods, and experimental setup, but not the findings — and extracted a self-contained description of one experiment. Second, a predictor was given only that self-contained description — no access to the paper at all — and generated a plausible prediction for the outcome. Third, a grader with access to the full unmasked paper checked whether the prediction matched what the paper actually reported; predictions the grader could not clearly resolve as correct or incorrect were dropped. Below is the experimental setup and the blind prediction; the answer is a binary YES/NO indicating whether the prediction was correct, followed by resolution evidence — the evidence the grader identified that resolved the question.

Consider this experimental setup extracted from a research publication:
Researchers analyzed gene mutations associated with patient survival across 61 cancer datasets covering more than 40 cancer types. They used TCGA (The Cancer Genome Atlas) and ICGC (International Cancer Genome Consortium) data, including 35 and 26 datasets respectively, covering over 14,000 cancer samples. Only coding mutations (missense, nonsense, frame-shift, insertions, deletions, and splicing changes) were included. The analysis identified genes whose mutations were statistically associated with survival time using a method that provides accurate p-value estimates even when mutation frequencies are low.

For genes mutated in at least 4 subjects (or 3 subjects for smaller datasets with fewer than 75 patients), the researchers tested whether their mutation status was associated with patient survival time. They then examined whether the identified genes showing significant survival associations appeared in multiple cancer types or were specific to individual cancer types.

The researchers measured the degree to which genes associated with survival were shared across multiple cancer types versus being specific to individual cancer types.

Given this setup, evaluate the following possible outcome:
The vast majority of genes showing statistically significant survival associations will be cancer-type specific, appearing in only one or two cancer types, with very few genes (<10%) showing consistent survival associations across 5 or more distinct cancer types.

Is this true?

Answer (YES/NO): YES